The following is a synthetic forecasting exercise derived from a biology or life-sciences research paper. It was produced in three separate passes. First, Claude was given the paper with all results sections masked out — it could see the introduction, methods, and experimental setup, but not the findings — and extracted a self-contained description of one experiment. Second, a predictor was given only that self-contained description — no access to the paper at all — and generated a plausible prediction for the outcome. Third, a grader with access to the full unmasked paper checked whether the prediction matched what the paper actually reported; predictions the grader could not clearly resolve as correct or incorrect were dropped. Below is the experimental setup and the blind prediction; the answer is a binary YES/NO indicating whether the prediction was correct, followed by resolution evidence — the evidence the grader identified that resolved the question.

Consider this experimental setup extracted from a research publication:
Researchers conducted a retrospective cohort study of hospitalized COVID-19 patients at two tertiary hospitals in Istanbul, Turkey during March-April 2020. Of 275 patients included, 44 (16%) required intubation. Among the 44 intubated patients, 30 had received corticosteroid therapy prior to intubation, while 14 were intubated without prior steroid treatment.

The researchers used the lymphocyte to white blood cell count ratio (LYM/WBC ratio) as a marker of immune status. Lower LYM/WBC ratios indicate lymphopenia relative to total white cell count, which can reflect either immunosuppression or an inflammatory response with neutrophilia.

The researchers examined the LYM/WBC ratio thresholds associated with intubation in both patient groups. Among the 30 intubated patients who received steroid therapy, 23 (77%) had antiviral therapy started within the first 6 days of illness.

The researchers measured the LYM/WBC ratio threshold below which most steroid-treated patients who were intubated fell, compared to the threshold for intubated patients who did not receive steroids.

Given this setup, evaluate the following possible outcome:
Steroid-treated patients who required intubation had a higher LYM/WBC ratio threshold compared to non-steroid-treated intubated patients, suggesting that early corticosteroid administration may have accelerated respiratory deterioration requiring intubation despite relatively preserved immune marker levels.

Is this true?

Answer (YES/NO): YES